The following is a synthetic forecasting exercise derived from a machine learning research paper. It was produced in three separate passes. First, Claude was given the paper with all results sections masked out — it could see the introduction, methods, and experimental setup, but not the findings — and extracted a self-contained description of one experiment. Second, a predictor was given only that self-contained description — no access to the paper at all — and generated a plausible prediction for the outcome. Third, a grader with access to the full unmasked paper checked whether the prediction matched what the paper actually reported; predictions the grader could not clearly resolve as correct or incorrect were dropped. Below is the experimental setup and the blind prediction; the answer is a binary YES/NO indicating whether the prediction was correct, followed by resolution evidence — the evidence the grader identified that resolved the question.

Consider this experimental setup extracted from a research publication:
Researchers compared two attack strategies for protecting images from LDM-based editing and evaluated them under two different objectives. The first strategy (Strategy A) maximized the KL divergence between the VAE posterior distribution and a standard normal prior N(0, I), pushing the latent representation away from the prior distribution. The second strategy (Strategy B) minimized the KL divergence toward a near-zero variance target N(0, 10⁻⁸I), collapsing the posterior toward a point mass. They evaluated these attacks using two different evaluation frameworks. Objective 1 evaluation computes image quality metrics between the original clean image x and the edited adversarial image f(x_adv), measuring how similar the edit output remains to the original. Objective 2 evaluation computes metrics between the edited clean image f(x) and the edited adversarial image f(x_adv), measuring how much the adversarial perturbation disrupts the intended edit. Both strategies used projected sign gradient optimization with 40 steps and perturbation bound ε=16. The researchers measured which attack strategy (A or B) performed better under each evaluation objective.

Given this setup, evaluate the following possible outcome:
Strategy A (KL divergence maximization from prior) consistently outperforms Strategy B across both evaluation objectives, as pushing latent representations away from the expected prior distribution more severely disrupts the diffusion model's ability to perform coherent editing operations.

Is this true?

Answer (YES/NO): NO